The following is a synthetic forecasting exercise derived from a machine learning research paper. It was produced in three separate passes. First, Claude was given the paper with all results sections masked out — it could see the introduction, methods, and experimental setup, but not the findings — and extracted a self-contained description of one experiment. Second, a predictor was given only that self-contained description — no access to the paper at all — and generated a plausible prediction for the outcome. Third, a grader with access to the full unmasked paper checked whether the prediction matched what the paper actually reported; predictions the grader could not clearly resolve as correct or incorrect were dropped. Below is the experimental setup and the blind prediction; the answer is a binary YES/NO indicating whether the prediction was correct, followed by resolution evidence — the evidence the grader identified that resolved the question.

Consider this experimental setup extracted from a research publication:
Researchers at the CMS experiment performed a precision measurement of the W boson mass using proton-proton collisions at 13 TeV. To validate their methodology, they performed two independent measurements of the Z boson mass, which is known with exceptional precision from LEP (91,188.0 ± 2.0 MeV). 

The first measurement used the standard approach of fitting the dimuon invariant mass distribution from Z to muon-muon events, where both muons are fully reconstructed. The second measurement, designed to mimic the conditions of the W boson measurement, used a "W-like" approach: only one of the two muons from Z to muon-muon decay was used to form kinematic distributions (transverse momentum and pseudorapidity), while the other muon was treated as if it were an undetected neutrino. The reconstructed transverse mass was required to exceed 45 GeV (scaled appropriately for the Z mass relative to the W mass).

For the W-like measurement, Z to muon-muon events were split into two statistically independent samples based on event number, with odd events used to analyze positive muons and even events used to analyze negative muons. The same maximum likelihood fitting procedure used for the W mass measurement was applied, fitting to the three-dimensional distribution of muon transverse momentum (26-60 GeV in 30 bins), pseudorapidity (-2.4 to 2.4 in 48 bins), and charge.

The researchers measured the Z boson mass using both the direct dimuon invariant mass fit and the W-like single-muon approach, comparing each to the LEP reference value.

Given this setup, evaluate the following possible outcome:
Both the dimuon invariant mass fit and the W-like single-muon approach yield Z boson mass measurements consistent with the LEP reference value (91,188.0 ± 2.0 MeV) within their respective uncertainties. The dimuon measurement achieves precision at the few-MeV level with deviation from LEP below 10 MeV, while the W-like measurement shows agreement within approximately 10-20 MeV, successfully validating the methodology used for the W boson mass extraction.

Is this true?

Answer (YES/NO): YES